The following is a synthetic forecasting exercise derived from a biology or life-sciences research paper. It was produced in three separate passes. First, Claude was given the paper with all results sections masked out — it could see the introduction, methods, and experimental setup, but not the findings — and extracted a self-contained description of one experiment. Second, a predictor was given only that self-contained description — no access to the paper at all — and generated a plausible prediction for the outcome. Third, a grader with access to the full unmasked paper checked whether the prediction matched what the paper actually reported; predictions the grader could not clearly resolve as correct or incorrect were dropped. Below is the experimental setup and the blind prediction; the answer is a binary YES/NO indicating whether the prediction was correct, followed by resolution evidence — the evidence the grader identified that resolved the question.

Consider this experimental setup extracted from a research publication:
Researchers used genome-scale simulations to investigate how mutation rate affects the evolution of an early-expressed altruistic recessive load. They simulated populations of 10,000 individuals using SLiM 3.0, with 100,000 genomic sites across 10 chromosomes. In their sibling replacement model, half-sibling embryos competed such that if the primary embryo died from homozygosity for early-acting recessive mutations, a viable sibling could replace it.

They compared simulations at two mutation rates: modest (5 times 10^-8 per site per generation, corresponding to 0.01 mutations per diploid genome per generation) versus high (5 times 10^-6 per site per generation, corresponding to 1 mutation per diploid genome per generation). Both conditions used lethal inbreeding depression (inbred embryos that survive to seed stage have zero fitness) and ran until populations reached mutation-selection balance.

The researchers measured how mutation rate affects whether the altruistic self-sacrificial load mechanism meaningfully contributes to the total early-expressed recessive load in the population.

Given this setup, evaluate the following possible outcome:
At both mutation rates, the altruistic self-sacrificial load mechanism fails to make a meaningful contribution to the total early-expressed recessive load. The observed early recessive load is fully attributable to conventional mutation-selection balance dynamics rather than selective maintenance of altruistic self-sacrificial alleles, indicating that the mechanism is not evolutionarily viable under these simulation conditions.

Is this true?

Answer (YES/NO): NO